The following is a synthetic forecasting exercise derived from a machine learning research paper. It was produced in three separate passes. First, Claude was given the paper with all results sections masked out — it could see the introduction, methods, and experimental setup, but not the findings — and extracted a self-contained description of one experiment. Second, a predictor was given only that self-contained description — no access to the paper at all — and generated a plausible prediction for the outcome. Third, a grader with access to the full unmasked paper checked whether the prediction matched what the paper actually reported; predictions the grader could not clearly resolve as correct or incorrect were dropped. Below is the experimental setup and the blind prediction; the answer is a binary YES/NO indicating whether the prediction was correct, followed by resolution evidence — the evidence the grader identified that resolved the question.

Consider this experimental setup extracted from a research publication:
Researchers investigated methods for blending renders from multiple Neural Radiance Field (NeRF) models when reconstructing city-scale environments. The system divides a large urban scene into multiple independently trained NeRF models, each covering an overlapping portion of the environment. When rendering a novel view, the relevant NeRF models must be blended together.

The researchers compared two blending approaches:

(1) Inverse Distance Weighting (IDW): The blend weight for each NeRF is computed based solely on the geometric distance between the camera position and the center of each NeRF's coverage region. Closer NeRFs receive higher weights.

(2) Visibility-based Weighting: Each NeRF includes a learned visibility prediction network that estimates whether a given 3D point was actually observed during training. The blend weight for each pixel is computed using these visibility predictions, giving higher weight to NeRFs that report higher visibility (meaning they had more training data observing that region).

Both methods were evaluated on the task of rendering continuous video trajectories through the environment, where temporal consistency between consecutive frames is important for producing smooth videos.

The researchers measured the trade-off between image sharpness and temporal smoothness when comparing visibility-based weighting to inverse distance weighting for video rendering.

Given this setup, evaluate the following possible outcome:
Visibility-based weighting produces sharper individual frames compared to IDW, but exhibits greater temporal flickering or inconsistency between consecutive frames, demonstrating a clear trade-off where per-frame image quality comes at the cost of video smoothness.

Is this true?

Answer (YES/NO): YES